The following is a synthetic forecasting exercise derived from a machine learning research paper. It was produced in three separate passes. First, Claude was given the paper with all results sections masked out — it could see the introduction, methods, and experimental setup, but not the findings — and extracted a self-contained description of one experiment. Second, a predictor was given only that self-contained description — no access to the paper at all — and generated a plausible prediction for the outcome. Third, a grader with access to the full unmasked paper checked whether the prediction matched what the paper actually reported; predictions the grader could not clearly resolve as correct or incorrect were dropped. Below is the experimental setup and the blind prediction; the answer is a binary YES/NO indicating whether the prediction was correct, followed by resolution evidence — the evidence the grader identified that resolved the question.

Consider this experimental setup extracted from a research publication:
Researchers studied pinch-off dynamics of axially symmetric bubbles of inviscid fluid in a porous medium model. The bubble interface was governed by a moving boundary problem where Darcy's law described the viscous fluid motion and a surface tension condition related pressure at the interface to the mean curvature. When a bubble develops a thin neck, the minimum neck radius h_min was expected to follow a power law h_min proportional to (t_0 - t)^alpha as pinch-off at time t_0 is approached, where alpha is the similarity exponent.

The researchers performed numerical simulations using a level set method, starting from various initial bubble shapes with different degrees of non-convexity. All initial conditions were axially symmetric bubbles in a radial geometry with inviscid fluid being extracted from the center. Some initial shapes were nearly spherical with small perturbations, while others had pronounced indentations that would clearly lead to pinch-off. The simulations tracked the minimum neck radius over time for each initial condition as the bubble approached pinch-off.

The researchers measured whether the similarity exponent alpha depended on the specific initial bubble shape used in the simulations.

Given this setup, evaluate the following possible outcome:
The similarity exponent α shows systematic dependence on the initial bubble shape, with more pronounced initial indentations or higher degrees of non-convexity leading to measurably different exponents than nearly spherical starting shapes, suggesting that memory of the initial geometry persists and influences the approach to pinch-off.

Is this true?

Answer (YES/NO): NO